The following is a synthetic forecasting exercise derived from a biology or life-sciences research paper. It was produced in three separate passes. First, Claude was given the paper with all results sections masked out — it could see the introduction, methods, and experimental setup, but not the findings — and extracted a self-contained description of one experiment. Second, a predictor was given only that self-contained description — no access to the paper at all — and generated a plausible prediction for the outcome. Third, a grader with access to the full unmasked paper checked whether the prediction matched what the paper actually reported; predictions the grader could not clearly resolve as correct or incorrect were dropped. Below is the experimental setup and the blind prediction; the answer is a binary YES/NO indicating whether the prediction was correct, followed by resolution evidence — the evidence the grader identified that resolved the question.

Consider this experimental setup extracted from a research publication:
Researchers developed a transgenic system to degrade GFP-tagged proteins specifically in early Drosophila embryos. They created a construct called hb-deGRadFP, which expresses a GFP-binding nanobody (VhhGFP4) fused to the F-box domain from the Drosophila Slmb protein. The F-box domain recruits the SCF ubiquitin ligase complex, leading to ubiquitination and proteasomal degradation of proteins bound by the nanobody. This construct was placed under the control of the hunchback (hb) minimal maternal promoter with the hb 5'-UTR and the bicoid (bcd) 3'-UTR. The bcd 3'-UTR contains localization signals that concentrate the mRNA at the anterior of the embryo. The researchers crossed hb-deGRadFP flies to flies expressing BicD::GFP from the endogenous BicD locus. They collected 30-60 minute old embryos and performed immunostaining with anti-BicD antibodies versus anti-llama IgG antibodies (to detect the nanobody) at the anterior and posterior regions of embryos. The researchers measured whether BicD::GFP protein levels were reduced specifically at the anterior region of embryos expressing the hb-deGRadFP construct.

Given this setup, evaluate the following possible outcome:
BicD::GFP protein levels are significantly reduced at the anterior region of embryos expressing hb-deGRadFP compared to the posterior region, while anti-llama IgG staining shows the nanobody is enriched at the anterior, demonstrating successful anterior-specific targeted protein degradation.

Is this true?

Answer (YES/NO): NO